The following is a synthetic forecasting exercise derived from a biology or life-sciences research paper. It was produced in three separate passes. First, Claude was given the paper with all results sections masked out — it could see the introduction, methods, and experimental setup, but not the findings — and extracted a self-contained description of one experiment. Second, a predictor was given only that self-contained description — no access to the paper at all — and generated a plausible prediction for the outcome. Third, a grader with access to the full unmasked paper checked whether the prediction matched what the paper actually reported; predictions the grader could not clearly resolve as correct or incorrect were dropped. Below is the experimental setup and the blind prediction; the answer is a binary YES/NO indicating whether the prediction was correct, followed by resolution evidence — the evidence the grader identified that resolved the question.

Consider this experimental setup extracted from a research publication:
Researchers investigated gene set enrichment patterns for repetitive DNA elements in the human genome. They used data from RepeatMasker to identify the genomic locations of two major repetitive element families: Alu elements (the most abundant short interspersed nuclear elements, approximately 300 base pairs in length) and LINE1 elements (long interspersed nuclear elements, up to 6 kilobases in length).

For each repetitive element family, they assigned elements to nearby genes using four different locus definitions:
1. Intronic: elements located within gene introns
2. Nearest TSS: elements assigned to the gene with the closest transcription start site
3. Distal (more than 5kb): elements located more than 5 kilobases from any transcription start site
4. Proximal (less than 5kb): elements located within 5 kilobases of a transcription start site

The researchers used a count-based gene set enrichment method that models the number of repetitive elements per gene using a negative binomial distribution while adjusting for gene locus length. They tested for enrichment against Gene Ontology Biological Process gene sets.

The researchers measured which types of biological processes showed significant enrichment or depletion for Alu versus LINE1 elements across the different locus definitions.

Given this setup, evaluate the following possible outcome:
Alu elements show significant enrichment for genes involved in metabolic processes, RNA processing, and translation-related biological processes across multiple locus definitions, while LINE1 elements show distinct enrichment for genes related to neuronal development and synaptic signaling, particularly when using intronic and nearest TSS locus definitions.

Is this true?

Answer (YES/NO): NO